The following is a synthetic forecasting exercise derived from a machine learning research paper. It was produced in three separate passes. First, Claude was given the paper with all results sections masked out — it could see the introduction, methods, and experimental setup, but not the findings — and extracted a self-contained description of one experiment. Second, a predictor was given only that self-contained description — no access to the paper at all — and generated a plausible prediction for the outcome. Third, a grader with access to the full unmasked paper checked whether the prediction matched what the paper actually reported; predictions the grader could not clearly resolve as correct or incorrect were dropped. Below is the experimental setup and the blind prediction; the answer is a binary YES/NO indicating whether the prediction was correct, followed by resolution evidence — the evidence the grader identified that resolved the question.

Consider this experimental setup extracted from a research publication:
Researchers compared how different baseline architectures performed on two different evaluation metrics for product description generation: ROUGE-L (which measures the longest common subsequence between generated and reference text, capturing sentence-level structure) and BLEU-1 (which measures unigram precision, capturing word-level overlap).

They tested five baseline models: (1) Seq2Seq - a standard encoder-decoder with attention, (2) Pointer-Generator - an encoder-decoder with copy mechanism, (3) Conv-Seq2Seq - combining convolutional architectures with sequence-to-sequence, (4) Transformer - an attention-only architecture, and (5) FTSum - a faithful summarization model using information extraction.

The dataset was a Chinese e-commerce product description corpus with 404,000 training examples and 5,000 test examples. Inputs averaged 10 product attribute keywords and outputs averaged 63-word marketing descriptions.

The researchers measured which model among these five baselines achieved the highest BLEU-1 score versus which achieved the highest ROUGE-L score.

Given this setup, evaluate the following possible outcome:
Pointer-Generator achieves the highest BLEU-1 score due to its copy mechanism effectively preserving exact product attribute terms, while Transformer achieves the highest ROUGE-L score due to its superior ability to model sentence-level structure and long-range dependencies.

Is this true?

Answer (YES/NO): NO